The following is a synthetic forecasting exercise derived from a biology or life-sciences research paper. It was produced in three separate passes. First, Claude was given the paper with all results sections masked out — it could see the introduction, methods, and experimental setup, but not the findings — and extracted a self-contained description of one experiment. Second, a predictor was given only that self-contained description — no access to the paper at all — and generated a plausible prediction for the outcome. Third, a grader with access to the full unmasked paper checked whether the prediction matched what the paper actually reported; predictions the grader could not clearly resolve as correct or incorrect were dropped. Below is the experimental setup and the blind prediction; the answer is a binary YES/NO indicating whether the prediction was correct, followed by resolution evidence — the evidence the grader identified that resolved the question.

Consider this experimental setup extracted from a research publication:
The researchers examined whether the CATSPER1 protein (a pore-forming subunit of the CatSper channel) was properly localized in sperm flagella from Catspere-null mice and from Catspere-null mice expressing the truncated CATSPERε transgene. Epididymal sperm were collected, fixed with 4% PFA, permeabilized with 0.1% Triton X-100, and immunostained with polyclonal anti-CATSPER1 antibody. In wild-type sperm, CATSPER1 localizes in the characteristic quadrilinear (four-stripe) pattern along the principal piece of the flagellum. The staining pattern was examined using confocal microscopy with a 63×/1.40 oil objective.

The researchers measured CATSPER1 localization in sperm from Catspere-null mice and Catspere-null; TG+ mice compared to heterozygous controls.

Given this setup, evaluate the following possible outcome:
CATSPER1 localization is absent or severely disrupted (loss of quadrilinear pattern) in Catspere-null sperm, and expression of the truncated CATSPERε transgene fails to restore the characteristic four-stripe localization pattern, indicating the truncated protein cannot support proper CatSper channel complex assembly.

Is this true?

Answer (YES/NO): YES